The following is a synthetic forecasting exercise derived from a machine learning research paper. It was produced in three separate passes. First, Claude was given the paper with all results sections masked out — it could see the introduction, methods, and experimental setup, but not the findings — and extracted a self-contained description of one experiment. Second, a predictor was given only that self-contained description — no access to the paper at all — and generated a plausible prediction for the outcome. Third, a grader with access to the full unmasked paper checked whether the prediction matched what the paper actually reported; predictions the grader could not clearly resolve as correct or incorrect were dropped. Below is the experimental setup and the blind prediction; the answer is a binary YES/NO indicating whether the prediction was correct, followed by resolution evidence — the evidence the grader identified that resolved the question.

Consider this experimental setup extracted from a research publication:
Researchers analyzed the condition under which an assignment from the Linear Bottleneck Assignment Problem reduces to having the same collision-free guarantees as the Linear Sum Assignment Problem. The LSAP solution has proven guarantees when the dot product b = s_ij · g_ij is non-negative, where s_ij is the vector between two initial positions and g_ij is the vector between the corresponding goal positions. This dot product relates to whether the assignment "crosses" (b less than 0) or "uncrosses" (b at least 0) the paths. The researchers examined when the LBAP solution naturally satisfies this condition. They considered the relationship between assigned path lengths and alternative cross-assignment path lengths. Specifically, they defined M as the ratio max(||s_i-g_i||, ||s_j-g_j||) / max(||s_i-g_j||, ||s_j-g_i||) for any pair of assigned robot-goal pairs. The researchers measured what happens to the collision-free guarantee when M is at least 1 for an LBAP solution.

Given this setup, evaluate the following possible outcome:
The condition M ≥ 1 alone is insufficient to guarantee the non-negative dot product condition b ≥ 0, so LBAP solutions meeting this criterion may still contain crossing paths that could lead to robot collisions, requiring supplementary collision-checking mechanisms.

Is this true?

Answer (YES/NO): NO